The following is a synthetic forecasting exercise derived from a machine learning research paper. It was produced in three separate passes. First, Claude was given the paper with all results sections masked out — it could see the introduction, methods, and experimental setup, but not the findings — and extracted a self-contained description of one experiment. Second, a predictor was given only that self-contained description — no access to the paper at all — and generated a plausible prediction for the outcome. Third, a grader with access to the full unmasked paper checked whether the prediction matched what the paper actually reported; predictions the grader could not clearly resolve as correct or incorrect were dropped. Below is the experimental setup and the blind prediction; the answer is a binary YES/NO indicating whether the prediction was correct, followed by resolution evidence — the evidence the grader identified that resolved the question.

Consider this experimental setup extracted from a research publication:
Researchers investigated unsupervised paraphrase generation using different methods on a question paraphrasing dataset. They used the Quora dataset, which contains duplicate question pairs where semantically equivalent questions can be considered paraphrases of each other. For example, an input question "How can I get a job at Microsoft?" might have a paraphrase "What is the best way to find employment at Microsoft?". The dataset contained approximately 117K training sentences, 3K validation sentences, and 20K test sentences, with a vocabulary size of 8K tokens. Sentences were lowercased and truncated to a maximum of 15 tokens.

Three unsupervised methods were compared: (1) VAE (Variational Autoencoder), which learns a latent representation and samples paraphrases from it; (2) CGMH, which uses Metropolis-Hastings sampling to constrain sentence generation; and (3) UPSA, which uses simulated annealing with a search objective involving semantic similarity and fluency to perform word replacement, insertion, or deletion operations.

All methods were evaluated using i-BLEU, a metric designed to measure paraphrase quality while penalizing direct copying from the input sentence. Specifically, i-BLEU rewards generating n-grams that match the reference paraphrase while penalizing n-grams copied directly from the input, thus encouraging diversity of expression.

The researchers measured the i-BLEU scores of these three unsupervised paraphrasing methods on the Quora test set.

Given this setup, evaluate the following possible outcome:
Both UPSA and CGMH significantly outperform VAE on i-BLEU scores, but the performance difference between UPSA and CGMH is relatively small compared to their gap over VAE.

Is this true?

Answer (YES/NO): NO